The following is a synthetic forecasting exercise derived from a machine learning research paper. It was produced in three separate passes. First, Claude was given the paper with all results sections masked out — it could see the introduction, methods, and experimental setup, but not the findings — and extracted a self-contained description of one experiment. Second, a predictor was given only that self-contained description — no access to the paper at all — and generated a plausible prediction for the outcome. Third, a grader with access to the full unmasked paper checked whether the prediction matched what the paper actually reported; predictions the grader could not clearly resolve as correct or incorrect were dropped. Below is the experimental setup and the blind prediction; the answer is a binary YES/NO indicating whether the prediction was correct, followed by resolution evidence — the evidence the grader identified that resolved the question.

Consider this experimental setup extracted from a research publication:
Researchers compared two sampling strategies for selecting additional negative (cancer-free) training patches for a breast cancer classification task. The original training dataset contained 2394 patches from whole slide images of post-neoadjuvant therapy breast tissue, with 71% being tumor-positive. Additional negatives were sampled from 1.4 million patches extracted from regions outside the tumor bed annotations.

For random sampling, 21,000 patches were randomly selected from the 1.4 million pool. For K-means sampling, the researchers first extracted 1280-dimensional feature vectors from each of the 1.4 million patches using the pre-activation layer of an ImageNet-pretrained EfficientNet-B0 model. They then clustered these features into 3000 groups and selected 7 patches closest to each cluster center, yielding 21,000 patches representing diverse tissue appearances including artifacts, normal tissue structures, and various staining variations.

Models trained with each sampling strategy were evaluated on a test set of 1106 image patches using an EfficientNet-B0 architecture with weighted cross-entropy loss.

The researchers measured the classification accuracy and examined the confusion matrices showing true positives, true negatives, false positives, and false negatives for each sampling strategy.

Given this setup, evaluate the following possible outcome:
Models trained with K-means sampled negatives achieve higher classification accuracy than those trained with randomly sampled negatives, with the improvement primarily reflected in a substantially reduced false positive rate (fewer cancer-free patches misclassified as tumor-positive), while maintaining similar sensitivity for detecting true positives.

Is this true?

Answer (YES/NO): NO